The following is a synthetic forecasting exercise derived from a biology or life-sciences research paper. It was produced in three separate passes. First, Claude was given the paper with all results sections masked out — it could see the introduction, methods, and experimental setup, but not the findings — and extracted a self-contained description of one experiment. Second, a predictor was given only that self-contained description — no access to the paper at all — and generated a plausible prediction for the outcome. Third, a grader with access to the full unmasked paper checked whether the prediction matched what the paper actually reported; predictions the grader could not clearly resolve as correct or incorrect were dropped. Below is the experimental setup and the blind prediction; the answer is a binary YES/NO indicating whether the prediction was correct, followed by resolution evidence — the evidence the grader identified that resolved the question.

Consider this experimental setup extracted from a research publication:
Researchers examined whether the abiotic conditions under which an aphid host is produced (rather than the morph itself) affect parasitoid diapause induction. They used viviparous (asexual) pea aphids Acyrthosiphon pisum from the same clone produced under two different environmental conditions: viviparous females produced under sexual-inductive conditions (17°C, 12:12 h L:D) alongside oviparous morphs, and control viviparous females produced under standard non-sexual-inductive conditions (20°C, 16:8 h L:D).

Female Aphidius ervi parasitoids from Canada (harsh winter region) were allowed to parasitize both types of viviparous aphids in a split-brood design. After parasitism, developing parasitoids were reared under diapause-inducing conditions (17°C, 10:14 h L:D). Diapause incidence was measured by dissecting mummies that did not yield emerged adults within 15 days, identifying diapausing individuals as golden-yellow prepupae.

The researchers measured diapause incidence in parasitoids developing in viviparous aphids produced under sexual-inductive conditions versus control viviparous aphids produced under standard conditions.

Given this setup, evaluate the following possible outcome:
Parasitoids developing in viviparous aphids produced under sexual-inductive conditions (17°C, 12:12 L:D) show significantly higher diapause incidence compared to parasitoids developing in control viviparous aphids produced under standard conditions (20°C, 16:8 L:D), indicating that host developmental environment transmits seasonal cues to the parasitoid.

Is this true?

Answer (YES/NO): NO